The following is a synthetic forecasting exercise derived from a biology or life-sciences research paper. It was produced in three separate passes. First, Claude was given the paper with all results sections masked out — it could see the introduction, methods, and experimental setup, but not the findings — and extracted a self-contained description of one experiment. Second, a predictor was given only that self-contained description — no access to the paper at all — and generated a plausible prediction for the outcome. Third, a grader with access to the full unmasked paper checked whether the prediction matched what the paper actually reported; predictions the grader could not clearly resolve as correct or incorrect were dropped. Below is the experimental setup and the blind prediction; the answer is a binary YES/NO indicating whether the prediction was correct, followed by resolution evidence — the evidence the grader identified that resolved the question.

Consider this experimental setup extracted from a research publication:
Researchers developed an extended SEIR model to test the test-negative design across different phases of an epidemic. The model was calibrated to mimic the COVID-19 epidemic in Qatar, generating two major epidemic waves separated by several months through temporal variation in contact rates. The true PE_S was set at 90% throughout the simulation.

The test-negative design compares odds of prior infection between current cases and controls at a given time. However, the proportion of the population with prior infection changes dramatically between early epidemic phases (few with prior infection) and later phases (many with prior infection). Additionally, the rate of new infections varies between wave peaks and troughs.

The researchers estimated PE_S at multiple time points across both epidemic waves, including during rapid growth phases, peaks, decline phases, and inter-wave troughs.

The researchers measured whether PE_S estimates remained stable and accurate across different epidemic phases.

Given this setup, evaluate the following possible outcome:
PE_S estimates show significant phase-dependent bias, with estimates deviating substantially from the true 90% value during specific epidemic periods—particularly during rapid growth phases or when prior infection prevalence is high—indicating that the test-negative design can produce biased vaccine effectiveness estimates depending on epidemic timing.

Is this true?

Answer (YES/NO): NO